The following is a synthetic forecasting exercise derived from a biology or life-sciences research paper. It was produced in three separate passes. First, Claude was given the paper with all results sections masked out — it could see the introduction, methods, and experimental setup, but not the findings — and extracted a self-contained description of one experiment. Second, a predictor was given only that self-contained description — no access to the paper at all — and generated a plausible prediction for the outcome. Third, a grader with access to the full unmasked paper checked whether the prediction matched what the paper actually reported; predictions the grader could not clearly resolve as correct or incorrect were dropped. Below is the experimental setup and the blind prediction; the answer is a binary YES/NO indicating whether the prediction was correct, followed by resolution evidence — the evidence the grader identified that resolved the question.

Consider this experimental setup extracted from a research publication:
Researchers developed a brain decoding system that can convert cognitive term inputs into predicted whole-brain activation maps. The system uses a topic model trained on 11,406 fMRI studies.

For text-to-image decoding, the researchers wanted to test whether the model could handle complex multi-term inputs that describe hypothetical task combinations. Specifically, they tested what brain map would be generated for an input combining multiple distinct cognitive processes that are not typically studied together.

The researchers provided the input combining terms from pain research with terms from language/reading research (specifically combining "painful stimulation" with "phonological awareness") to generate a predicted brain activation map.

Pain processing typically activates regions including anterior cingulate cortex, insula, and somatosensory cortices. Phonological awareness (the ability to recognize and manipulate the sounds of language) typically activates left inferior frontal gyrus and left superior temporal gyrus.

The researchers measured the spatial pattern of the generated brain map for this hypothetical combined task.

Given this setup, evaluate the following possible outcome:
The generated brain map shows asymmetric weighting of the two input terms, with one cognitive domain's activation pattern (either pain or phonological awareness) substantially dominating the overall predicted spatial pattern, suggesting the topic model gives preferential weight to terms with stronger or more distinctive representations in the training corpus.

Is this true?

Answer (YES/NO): NO